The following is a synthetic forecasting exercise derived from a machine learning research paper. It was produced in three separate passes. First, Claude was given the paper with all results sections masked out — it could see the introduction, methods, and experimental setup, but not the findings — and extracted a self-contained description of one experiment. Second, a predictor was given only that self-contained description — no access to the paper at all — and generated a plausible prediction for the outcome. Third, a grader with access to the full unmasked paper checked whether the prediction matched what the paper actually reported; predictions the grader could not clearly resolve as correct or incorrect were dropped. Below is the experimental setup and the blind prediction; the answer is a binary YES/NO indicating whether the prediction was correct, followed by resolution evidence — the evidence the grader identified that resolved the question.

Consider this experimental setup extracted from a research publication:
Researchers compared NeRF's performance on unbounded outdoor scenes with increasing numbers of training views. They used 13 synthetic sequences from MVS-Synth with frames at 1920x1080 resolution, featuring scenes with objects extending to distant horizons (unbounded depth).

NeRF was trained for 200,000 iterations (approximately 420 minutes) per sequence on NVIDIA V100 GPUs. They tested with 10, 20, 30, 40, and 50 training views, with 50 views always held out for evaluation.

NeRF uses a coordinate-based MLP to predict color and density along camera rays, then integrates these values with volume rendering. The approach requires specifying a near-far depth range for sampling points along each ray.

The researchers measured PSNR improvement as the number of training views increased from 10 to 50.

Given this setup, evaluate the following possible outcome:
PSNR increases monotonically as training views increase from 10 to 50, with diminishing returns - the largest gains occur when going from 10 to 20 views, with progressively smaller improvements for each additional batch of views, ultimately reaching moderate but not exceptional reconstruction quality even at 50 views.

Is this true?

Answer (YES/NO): YES